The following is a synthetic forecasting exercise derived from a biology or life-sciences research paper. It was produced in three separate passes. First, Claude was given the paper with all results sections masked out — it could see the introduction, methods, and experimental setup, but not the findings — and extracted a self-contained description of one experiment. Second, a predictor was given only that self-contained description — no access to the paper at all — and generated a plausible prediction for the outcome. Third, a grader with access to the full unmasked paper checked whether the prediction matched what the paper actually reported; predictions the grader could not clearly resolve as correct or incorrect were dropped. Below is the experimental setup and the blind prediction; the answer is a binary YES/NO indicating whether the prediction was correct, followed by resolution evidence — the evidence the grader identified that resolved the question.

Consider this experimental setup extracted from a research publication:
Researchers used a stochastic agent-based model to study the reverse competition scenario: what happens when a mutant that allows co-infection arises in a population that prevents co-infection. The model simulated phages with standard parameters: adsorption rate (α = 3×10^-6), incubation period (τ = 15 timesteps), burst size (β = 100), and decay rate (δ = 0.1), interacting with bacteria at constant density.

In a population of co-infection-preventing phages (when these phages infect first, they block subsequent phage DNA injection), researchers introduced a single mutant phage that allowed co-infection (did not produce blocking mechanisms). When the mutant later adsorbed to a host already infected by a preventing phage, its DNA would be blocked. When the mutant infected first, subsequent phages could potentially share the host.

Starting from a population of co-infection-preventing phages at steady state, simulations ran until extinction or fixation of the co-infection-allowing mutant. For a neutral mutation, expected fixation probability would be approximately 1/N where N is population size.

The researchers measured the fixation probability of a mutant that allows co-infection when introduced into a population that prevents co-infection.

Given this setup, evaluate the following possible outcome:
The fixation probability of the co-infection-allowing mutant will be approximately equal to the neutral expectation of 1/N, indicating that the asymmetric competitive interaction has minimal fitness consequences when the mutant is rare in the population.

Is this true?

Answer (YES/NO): NO